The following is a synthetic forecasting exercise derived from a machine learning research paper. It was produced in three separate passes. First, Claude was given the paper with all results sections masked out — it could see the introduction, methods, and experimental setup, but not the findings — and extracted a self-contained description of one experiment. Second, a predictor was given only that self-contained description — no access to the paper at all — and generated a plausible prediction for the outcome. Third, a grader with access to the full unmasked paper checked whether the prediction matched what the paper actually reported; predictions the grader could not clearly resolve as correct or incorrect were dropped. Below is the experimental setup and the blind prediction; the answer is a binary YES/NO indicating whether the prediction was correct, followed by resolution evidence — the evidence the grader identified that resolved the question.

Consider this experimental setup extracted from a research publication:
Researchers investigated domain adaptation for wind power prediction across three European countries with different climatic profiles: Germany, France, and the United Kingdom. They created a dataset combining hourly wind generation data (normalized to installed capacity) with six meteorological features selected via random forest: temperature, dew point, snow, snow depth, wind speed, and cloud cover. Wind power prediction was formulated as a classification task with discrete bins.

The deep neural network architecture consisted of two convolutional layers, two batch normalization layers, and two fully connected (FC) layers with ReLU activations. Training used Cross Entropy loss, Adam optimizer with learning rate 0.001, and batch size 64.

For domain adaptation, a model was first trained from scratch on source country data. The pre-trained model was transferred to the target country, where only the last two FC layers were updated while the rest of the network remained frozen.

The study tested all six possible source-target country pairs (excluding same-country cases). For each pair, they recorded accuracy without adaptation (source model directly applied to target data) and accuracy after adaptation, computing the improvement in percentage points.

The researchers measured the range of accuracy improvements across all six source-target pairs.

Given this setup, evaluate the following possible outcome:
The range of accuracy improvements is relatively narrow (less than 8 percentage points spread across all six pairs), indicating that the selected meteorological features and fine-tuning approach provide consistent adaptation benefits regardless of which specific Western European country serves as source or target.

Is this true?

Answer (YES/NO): NO